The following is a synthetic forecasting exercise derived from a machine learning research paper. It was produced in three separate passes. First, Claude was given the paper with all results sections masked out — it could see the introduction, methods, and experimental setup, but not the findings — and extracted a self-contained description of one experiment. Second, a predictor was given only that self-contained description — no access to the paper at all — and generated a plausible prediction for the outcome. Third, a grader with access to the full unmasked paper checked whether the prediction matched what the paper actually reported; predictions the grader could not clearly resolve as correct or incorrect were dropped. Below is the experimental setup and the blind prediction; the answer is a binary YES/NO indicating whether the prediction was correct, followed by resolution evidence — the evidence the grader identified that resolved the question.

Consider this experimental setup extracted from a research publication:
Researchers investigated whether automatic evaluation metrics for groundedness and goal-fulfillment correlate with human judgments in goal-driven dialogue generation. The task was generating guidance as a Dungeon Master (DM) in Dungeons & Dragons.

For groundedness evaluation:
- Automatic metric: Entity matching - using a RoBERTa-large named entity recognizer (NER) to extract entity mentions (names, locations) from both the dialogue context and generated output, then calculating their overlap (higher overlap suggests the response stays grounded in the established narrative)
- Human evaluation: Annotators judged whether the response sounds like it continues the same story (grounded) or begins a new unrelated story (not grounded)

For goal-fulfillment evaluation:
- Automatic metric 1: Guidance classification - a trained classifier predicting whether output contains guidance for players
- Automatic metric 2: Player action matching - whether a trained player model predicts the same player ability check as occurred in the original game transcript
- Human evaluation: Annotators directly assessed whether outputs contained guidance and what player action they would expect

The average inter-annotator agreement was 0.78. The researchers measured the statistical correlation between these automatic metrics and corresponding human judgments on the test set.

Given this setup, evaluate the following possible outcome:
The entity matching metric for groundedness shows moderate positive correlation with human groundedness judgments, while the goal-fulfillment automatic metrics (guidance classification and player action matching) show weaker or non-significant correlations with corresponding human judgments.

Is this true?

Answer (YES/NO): NO